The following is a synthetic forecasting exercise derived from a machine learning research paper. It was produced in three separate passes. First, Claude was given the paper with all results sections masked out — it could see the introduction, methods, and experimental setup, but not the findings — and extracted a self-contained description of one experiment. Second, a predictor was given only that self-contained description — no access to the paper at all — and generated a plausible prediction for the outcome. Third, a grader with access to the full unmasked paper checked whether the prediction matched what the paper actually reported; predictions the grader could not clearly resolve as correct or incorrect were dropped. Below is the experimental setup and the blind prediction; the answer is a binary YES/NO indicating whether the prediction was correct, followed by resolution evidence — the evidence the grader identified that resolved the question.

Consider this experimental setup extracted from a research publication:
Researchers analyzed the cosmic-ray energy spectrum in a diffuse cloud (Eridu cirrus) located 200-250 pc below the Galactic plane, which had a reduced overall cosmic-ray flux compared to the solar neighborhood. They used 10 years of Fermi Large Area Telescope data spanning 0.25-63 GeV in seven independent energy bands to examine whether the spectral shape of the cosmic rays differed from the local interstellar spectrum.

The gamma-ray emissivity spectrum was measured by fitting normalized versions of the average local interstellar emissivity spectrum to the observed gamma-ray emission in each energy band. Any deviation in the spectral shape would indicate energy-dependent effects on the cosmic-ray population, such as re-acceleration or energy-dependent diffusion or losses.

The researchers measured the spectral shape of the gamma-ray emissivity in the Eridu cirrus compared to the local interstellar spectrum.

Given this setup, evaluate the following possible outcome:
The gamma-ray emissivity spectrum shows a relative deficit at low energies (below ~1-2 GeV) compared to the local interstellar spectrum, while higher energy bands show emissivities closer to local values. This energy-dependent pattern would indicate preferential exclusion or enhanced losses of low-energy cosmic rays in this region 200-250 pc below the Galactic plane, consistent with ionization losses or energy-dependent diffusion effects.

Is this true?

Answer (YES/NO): NO